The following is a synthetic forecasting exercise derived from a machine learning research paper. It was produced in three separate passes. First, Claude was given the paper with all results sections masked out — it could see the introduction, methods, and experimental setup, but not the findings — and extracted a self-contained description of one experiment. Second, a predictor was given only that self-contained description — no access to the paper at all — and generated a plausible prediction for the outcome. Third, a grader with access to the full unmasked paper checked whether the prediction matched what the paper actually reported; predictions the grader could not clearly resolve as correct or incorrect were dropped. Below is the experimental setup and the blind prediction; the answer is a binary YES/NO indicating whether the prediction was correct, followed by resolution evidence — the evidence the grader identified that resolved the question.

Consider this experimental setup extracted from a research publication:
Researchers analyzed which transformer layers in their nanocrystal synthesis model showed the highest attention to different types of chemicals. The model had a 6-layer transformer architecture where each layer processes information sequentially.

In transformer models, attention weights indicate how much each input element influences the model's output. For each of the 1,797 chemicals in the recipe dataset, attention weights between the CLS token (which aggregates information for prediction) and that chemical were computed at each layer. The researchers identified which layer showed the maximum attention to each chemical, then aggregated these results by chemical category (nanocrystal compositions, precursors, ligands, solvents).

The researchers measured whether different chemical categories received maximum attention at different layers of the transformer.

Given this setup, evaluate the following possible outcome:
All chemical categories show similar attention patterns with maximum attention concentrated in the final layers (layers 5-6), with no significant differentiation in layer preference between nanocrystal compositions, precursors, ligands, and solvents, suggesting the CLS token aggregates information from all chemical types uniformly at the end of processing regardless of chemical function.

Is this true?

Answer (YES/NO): NO